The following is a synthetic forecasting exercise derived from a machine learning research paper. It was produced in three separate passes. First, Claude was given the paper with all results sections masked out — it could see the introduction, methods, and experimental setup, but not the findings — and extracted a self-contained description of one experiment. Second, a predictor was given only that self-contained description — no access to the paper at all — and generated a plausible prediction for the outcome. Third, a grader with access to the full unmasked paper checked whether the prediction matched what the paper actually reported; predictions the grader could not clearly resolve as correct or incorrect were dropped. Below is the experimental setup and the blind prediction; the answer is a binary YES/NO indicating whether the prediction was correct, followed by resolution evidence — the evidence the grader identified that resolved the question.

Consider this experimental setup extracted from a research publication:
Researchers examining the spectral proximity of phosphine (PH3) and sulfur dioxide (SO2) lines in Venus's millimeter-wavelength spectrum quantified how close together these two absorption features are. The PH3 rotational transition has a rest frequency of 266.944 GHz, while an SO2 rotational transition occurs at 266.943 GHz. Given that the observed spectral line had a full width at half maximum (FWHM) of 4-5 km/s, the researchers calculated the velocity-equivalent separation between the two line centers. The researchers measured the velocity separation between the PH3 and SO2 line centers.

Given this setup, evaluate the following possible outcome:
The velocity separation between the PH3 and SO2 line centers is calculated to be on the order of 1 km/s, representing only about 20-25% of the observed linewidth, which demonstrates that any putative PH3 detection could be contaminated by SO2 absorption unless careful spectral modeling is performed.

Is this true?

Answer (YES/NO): NO